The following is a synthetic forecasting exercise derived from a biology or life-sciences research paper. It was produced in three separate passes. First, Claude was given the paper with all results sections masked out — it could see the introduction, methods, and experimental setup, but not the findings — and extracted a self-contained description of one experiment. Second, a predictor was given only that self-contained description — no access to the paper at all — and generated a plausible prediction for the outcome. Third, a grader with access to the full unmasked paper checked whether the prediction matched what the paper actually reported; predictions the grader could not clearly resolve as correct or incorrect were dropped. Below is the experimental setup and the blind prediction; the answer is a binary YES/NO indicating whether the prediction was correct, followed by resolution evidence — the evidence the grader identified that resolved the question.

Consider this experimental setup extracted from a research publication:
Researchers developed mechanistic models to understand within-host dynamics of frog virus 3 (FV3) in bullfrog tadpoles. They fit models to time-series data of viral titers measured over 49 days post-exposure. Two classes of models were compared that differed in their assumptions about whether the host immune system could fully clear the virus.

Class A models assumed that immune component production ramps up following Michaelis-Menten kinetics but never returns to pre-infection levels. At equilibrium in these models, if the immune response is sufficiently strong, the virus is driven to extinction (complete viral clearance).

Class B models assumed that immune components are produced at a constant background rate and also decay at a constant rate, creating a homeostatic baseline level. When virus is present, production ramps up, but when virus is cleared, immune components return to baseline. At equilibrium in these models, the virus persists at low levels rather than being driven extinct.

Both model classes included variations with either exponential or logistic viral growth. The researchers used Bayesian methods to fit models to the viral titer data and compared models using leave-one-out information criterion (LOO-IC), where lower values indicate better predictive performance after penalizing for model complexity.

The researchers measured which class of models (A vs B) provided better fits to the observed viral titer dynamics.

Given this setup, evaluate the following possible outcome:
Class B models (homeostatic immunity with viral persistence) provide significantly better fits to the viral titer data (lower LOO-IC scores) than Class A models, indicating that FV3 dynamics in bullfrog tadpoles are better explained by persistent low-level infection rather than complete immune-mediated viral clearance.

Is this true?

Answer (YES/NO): YES